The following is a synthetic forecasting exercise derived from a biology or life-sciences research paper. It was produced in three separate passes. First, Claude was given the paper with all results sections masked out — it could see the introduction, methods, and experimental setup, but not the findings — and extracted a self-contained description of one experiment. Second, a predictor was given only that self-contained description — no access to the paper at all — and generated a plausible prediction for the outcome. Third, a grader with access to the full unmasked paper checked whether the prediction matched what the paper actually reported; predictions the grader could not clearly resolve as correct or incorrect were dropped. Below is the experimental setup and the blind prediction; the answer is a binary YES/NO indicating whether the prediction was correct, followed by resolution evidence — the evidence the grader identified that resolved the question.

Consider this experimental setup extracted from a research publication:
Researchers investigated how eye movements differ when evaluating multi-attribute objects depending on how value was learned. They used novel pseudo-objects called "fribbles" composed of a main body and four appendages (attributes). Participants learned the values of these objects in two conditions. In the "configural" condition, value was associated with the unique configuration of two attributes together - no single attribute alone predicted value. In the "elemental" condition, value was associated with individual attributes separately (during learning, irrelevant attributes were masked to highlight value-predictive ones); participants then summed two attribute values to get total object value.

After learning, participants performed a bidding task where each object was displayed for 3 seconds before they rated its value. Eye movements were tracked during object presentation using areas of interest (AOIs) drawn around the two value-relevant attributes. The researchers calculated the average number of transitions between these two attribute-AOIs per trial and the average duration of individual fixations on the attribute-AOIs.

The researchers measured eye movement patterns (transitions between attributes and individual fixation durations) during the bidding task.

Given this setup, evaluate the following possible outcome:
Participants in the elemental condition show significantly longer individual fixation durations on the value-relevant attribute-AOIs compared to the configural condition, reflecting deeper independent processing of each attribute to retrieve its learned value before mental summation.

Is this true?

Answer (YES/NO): YES